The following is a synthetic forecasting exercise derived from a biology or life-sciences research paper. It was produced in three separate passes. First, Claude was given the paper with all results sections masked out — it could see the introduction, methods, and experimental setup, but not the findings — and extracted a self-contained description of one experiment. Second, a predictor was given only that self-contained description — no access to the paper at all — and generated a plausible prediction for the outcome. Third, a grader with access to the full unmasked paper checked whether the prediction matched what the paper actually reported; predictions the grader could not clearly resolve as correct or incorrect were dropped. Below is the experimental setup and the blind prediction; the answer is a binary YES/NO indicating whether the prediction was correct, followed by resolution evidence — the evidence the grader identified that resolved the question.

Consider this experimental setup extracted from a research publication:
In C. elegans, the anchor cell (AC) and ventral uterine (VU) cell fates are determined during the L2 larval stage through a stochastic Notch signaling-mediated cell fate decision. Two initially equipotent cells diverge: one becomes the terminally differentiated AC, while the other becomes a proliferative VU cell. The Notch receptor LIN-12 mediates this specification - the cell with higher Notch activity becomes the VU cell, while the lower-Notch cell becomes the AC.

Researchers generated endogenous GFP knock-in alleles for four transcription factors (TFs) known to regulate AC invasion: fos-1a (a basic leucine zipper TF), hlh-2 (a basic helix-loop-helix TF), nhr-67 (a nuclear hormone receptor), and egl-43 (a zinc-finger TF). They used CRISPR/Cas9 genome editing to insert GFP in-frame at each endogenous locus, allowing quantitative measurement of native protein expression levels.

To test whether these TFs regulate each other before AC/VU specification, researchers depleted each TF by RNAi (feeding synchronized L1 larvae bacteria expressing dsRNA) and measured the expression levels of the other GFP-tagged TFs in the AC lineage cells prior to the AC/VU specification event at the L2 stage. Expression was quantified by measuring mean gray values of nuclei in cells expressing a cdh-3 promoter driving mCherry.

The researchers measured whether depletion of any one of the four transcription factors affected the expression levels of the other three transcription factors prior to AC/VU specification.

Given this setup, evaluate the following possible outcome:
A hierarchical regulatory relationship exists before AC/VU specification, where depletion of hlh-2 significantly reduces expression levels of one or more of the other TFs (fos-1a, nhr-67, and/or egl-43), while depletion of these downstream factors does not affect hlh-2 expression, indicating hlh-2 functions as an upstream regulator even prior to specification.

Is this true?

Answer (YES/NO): NO